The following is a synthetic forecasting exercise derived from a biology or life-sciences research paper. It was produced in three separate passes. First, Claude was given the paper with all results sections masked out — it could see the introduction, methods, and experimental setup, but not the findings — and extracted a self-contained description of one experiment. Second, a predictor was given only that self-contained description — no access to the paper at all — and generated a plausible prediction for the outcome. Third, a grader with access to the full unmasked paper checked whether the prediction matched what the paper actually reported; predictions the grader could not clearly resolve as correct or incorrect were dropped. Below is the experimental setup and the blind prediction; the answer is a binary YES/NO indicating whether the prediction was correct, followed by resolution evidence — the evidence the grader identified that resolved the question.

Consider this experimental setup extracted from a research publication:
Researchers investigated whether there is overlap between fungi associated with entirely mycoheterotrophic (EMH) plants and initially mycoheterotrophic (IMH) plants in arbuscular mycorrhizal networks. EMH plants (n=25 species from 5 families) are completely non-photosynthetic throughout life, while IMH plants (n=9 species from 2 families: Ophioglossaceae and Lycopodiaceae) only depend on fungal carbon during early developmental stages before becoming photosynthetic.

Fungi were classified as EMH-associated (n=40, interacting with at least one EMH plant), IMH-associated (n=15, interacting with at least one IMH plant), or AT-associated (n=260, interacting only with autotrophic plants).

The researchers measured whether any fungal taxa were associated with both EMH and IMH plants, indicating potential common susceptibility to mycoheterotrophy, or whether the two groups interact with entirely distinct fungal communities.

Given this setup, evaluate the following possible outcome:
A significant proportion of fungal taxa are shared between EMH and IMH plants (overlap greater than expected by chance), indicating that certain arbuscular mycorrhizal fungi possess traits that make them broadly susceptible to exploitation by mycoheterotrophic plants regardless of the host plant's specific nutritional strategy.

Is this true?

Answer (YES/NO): NO